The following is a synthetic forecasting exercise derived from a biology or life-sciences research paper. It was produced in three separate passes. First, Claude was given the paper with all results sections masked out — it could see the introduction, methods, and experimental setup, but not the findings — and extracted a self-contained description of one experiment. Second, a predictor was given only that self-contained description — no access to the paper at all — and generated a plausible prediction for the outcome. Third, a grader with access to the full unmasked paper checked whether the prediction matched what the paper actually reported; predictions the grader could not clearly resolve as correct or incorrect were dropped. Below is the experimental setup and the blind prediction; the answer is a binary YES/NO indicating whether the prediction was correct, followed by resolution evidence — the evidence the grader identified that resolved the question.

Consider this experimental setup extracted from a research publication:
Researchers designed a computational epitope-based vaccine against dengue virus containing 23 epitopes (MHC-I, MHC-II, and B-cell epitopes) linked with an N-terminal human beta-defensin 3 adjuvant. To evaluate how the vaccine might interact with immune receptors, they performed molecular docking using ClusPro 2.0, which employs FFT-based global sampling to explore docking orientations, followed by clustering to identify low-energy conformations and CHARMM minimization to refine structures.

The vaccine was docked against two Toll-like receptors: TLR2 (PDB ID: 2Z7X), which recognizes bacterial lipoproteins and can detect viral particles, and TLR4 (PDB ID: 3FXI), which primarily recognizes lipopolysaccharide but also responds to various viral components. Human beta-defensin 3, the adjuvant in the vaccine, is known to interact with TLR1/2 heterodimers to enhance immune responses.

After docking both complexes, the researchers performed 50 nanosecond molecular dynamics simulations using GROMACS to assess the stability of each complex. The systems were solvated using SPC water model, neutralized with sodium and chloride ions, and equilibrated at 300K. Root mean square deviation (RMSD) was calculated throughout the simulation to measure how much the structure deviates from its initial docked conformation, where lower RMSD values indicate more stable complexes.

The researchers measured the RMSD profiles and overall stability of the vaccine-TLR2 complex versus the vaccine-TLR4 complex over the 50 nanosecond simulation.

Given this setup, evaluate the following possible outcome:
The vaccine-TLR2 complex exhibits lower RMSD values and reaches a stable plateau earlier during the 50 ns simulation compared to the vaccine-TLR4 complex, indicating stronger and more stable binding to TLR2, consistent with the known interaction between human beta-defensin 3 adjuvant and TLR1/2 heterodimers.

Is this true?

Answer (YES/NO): YES